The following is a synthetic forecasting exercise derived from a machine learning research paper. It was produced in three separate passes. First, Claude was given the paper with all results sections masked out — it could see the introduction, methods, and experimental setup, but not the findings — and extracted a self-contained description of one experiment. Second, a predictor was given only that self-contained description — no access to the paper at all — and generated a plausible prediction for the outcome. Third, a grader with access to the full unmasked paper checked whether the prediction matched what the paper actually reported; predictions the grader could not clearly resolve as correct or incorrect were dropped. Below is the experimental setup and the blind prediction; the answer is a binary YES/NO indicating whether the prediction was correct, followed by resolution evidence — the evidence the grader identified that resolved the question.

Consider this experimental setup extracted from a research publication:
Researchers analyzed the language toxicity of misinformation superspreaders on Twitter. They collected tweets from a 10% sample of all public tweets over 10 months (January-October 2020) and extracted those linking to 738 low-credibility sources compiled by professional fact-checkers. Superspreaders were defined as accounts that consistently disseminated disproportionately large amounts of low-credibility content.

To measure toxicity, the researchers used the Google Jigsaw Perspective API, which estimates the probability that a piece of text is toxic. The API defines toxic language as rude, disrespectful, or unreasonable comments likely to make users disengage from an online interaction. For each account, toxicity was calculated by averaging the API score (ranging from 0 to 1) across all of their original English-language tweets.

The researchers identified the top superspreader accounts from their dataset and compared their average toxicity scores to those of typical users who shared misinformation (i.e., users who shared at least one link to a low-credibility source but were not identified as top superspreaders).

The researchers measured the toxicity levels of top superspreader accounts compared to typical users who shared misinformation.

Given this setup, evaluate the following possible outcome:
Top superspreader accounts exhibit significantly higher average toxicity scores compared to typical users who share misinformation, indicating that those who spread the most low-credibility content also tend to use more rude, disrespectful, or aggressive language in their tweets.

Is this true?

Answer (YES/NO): YES